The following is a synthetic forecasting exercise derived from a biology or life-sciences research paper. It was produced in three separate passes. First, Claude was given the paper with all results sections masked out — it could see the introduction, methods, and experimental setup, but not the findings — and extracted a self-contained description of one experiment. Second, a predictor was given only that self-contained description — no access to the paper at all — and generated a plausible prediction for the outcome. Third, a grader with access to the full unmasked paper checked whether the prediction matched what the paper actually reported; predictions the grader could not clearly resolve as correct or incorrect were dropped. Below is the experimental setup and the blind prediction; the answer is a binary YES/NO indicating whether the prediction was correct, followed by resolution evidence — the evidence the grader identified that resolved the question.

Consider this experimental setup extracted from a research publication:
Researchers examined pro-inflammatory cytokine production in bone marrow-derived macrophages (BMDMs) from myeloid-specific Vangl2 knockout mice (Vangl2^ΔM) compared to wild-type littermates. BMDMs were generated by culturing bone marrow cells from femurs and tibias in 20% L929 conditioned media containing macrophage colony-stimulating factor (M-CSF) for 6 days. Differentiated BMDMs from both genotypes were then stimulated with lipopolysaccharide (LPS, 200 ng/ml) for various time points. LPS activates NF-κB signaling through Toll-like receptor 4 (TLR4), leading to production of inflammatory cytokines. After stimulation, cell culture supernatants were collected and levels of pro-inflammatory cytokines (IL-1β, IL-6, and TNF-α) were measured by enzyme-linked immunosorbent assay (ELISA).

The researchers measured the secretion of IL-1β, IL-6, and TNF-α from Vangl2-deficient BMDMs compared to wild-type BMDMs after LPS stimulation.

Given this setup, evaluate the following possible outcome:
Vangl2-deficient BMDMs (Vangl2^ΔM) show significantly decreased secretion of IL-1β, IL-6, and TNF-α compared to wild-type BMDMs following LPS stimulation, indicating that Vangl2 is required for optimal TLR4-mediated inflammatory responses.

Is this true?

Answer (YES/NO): NO